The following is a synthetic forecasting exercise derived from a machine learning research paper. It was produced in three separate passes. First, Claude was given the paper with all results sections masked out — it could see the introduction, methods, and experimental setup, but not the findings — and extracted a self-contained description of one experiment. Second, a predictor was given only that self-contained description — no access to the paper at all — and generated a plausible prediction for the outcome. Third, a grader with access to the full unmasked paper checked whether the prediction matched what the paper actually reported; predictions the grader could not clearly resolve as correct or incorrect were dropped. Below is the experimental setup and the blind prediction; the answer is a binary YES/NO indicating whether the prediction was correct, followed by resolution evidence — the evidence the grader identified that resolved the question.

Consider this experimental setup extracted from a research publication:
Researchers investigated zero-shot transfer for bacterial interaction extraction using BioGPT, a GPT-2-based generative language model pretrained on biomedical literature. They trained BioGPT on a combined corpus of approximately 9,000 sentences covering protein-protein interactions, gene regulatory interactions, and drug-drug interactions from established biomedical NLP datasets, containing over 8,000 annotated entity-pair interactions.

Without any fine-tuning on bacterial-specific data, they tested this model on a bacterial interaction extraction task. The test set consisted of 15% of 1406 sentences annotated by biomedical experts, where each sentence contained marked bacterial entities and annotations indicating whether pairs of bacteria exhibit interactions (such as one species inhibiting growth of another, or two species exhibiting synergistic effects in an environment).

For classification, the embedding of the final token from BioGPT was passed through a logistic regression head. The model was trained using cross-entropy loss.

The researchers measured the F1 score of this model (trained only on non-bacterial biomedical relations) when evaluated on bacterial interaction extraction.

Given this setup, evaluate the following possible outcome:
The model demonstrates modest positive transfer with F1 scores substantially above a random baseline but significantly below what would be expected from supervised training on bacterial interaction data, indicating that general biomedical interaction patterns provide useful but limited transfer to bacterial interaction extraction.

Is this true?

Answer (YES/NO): YES